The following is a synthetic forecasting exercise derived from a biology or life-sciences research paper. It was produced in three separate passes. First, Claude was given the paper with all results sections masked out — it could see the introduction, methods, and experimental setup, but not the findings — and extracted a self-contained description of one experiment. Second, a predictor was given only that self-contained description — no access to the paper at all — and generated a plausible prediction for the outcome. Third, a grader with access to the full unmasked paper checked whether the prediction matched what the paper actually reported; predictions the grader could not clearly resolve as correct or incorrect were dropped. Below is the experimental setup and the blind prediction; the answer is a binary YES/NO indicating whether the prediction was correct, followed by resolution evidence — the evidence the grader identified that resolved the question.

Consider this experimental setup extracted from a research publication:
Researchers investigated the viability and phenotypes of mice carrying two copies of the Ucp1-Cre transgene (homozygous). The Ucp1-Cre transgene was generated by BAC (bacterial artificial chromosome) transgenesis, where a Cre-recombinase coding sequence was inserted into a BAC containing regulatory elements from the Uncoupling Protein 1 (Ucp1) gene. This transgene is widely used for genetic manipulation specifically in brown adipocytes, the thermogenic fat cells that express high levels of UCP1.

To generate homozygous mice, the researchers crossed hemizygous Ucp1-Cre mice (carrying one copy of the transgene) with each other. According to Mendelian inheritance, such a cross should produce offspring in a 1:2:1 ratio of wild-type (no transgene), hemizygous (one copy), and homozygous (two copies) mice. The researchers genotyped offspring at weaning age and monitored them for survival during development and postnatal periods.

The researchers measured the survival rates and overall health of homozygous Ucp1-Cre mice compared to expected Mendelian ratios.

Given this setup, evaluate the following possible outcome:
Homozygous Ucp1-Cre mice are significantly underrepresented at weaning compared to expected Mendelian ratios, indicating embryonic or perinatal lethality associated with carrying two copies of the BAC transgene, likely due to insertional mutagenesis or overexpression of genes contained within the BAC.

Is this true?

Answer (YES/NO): YES